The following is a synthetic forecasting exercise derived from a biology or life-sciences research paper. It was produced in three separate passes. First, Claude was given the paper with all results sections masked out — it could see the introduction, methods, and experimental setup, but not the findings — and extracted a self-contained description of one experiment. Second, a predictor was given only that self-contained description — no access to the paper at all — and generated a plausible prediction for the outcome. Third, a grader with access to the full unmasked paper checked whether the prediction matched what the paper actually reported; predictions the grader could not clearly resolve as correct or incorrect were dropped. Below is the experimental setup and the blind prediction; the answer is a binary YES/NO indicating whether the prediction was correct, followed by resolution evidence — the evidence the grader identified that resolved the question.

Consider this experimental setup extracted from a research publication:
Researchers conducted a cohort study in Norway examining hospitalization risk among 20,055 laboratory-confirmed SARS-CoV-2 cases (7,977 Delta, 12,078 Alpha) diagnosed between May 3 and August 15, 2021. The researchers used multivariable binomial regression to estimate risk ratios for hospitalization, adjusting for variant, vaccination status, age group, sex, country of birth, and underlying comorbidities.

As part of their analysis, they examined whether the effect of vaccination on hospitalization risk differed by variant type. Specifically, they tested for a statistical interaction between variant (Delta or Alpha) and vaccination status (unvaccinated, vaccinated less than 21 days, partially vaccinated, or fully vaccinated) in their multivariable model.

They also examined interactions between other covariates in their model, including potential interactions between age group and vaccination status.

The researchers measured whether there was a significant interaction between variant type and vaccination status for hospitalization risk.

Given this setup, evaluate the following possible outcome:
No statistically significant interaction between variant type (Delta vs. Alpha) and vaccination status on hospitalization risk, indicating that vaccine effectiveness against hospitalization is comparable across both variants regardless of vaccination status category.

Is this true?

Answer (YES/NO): YES